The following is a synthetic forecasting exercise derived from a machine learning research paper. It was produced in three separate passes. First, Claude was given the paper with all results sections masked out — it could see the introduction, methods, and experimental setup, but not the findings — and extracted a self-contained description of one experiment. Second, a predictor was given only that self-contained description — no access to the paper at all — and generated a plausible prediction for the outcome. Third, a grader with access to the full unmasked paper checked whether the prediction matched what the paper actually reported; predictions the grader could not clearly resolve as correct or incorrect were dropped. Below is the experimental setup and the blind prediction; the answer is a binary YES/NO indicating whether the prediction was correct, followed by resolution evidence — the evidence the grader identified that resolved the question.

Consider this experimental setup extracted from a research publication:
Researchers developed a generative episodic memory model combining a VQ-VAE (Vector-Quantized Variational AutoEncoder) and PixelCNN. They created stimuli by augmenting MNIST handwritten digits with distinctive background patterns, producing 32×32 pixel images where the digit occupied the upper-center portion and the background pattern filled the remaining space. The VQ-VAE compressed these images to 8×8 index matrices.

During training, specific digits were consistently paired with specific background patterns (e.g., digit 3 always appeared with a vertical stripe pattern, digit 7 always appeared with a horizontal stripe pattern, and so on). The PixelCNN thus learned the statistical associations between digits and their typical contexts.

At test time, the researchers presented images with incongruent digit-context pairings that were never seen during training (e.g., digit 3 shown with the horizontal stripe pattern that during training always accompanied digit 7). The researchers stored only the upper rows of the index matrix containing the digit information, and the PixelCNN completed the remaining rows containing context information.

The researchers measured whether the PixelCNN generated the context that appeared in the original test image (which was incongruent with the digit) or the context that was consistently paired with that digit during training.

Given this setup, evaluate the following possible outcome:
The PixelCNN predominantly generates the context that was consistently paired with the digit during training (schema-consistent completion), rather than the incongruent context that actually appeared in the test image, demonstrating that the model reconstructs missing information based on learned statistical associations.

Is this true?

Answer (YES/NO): YES